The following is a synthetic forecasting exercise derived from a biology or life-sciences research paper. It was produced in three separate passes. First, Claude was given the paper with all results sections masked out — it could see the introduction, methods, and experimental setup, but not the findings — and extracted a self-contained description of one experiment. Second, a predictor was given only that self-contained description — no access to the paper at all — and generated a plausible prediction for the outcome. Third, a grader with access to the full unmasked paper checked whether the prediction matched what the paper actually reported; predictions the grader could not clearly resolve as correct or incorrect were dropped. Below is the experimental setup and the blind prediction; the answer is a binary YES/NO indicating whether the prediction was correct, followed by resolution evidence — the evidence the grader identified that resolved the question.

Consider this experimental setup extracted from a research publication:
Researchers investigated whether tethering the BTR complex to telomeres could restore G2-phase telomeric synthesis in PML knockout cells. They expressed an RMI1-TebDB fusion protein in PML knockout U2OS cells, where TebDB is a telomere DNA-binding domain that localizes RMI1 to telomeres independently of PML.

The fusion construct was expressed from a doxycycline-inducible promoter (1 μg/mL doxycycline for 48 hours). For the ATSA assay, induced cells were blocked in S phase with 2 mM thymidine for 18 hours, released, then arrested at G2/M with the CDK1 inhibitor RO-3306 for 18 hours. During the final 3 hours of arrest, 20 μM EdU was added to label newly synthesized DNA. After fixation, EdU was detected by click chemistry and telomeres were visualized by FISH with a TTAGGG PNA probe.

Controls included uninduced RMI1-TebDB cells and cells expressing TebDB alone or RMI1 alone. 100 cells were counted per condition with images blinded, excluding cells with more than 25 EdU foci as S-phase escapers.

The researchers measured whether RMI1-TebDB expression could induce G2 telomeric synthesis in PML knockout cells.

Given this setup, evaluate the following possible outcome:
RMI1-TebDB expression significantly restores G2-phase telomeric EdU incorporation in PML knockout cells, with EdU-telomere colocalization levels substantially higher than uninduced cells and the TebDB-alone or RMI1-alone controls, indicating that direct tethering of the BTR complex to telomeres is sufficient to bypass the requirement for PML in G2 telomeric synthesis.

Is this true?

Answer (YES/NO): YES